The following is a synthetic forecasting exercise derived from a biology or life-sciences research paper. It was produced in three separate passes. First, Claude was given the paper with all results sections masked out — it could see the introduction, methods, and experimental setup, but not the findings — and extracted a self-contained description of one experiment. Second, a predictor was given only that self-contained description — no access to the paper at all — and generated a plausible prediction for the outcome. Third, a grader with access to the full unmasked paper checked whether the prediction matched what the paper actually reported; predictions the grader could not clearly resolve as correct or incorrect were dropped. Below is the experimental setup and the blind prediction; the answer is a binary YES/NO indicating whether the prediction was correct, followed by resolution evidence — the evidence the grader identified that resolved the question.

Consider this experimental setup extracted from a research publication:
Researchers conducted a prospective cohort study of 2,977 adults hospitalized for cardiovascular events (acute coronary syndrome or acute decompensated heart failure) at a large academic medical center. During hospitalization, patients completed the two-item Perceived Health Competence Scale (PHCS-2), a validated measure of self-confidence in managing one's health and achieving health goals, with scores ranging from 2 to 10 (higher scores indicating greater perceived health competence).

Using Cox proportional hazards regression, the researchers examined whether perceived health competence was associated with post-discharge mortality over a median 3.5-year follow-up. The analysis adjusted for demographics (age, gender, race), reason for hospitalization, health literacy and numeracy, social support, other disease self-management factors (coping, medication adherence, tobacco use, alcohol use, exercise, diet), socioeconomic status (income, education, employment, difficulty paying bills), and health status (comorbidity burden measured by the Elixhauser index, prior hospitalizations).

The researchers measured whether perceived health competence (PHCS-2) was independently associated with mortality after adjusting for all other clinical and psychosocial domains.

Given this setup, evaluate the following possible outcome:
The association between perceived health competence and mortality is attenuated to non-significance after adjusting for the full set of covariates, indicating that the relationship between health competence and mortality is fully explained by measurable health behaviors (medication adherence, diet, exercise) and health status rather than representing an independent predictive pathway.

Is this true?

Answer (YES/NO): NO